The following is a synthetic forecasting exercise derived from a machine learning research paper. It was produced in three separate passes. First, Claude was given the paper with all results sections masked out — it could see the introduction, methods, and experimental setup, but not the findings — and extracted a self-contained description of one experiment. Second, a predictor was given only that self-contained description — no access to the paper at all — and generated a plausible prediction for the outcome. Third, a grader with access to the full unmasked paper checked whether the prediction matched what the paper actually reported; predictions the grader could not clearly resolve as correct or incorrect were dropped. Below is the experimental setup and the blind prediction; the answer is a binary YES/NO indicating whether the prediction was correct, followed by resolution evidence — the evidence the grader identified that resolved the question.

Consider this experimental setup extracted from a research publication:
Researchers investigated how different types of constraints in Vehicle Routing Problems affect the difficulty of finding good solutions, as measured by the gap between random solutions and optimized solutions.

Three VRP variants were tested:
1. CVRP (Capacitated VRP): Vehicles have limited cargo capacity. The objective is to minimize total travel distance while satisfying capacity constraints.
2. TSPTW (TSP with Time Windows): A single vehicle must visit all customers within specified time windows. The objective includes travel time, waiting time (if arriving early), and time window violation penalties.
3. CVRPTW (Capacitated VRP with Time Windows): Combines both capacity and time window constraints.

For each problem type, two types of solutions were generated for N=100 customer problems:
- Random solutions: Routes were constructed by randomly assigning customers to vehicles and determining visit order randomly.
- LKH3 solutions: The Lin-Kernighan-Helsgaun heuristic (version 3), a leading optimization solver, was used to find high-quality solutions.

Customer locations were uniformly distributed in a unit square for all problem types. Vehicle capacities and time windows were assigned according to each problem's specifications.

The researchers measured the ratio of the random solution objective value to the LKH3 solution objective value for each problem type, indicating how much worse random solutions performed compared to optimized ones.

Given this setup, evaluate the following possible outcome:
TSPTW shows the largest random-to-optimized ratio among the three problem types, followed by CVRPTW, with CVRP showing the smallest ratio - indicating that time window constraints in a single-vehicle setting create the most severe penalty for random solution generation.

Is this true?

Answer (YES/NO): YES